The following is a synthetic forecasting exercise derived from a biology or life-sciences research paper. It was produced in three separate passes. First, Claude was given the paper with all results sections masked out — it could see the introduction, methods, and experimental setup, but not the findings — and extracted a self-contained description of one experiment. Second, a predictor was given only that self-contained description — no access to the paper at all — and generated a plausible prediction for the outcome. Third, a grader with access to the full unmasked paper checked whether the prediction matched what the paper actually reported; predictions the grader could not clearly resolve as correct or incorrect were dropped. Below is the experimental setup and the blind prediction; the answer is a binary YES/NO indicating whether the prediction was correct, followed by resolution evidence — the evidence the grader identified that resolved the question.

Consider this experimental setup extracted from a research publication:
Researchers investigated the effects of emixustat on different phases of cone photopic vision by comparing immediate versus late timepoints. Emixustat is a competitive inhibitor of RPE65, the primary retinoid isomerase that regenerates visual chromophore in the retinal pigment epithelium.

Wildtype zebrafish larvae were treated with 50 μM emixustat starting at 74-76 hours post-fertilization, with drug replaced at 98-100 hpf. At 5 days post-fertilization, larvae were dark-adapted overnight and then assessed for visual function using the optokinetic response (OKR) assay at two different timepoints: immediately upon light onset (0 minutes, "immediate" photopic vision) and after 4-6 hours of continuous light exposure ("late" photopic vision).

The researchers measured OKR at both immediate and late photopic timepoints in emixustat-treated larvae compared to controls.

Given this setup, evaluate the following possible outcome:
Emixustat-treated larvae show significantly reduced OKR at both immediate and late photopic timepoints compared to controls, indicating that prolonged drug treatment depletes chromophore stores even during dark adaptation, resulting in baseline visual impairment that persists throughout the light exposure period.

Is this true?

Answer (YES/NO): NO